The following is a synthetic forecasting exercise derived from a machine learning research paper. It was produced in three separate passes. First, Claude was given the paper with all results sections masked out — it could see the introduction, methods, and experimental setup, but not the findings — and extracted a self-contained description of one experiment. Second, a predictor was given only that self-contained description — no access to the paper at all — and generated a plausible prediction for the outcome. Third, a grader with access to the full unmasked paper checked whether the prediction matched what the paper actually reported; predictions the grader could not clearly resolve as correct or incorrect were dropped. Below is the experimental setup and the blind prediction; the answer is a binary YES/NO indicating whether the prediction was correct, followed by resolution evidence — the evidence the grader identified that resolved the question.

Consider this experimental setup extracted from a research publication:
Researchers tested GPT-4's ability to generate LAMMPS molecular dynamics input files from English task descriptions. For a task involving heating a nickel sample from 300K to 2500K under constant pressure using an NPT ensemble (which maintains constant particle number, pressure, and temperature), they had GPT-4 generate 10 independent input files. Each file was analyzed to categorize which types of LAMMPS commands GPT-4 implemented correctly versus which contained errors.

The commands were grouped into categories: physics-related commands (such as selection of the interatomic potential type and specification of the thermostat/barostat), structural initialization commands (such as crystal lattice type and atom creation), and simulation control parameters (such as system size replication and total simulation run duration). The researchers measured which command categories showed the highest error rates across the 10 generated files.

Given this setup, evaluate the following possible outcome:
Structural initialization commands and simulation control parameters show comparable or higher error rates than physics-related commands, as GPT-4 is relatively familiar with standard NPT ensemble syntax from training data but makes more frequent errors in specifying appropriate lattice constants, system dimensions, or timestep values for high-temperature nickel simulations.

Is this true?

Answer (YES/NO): NO